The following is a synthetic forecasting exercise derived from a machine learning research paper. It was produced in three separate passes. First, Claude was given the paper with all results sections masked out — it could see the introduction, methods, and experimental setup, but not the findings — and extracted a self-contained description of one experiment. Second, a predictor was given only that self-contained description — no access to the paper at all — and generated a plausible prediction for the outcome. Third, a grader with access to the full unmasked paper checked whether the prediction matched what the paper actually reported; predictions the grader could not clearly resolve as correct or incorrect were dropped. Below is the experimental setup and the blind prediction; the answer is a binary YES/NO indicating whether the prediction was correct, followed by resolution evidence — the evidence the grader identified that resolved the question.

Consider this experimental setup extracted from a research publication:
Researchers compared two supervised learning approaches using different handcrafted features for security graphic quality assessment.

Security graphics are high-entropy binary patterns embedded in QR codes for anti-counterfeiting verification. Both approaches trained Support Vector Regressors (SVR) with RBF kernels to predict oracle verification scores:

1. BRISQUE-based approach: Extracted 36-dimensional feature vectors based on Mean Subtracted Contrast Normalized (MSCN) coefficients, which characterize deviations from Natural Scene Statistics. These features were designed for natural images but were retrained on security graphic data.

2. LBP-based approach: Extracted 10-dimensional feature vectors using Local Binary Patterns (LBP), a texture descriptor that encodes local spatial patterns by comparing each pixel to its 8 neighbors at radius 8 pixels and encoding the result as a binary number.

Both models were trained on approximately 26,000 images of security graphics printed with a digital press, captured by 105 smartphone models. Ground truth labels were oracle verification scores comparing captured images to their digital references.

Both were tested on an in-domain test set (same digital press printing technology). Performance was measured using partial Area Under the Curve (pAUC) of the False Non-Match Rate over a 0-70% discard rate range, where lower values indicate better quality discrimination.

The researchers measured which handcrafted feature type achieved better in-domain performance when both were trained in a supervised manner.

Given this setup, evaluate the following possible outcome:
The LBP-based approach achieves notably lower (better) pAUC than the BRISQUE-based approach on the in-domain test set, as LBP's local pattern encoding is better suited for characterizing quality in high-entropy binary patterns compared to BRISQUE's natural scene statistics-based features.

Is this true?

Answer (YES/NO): YES